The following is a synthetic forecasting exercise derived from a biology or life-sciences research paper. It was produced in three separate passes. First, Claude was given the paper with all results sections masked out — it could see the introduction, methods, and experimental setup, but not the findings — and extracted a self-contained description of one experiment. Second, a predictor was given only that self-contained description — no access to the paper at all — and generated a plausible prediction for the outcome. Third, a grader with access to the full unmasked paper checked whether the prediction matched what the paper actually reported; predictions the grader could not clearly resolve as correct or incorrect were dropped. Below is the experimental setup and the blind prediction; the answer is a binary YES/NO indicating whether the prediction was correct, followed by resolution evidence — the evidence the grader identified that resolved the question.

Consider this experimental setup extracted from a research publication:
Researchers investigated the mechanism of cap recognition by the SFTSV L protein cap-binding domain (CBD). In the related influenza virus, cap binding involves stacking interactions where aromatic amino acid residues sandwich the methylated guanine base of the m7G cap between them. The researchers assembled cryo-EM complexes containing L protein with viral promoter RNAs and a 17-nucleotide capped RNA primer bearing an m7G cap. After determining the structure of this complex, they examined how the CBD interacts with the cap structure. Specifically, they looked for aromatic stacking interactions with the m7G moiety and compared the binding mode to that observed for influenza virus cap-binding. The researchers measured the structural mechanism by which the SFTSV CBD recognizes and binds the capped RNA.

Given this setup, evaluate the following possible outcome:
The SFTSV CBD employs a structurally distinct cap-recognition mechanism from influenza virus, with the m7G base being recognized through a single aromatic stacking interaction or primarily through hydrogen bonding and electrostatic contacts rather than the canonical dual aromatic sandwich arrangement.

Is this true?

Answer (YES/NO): NO